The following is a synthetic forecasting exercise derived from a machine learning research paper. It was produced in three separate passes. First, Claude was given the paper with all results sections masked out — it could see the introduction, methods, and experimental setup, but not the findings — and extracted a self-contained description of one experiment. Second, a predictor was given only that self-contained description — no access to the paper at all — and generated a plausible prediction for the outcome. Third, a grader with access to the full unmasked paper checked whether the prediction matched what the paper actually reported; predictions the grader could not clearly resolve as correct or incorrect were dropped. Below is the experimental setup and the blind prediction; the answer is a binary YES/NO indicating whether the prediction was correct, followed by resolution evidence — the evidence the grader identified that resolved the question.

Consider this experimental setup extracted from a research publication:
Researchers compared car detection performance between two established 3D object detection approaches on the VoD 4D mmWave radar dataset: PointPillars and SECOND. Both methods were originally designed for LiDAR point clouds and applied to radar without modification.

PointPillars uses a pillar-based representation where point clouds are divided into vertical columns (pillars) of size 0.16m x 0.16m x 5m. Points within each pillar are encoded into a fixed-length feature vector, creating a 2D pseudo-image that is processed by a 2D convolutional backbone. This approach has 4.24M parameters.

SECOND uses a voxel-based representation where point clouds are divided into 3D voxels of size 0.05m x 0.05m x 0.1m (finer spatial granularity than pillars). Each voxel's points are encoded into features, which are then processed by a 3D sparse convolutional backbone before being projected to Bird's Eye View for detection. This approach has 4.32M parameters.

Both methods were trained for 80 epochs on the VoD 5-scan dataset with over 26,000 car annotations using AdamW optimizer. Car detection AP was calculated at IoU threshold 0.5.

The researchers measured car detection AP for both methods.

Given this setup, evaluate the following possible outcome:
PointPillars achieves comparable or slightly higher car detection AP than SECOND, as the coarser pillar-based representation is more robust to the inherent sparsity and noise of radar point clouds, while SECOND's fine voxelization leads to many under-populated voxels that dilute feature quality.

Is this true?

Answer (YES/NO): NO